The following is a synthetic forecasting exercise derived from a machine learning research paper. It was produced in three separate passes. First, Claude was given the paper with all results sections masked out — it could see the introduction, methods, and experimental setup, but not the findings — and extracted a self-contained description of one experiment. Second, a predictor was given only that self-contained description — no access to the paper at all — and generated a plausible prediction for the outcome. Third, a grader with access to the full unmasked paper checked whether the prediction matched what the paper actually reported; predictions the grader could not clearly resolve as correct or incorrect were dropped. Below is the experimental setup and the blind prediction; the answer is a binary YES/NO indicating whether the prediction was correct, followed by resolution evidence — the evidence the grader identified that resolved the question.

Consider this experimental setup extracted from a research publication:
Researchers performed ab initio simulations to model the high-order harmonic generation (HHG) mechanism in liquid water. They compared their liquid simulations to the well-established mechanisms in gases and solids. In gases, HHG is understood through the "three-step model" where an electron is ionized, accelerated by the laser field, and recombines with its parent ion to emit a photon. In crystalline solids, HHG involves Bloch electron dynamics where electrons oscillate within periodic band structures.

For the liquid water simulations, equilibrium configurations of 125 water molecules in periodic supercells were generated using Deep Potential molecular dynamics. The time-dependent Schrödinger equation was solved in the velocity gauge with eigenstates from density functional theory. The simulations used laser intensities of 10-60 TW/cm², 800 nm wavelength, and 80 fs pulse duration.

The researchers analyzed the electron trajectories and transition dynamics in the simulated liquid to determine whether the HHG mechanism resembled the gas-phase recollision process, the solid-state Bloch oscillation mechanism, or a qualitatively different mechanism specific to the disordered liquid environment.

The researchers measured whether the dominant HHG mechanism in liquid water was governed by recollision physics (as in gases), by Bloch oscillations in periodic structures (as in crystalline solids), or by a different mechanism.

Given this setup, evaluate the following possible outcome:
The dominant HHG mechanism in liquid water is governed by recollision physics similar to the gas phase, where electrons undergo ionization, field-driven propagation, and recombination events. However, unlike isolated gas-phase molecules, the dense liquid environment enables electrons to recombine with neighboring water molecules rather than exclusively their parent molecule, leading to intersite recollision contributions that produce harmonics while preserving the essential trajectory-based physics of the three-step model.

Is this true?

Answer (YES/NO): NO